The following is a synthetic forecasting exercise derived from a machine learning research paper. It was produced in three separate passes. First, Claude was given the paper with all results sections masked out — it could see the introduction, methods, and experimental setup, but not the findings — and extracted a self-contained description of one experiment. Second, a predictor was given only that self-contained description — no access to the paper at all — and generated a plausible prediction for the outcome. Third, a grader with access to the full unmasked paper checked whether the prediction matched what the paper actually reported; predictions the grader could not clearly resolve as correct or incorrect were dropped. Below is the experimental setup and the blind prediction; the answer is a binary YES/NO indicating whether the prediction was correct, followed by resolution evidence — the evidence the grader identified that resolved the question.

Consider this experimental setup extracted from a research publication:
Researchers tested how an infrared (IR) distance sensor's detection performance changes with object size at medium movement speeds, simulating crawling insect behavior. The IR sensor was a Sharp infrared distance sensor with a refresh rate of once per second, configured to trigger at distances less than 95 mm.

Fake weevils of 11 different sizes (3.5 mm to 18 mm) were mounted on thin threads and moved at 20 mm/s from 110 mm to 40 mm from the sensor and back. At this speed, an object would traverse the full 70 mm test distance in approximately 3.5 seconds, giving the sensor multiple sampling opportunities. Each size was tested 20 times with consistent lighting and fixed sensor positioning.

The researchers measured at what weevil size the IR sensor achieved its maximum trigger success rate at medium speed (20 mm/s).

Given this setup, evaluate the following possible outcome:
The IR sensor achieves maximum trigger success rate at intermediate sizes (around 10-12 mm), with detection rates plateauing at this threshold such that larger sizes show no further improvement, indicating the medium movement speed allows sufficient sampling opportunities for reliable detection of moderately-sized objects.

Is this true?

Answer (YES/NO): NO